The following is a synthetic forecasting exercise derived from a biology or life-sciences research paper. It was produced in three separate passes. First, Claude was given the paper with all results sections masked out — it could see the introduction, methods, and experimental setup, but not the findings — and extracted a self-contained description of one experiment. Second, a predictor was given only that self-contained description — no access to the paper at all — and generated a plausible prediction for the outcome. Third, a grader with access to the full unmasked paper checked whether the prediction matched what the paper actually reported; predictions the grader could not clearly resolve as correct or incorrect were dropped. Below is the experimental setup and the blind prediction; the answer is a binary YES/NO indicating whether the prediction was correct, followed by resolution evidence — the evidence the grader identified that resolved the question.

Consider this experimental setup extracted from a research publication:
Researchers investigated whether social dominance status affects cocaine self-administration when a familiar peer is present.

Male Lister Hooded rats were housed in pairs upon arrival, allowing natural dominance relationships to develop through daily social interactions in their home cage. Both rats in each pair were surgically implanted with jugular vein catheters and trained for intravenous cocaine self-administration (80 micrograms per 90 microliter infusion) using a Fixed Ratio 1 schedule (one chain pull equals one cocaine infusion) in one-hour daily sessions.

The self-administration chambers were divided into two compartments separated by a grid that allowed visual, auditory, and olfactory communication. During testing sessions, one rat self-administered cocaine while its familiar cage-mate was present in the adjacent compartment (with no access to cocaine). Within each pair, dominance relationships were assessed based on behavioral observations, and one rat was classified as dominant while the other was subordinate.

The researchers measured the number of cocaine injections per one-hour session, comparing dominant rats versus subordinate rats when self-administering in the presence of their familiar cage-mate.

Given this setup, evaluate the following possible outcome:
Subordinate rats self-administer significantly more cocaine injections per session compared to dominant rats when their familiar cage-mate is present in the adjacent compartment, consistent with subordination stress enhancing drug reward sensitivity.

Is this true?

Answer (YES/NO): NO